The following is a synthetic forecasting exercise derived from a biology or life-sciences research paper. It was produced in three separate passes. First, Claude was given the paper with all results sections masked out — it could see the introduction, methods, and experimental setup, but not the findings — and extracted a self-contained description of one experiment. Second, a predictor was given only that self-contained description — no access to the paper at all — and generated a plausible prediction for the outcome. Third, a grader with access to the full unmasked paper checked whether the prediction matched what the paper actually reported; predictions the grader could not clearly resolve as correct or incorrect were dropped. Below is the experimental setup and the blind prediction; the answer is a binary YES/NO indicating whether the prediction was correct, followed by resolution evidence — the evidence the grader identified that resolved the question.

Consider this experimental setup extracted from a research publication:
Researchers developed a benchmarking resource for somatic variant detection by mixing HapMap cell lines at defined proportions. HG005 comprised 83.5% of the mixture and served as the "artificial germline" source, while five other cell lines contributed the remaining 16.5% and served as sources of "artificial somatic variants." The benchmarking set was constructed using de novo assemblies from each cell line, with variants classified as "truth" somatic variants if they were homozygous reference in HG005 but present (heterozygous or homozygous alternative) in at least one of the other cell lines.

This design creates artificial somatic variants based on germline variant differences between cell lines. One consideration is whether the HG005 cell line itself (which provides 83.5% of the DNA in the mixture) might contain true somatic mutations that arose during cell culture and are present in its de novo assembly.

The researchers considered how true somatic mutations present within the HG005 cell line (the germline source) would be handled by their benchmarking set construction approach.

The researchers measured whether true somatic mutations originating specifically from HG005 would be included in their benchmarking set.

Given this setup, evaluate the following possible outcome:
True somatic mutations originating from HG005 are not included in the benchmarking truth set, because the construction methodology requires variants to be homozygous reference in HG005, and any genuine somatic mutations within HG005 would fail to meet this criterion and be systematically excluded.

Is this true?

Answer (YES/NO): YES